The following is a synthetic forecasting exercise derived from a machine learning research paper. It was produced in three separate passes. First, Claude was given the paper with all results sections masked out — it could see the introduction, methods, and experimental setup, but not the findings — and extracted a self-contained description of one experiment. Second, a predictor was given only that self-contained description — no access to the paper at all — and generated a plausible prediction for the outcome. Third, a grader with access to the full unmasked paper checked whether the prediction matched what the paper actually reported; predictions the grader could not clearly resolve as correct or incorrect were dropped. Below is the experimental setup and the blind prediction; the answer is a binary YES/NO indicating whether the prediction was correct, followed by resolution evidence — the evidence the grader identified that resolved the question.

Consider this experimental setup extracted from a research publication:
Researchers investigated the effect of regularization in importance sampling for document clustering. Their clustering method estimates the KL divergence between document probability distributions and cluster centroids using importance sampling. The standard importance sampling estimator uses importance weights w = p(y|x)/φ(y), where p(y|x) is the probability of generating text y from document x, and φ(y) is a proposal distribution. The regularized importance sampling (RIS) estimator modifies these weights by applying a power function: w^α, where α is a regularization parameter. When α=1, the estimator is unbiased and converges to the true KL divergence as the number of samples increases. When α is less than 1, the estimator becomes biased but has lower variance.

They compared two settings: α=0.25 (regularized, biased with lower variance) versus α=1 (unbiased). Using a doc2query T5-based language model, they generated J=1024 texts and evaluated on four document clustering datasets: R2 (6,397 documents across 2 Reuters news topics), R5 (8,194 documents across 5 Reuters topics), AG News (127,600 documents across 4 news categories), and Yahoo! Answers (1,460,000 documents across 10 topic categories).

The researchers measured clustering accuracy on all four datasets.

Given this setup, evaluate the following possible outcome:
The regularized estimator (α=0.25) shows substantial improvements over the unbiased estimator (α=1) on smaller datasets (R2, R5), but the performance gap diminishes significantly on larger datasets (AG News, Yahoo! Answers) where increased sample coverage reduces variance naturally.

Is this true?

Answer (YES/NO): NO